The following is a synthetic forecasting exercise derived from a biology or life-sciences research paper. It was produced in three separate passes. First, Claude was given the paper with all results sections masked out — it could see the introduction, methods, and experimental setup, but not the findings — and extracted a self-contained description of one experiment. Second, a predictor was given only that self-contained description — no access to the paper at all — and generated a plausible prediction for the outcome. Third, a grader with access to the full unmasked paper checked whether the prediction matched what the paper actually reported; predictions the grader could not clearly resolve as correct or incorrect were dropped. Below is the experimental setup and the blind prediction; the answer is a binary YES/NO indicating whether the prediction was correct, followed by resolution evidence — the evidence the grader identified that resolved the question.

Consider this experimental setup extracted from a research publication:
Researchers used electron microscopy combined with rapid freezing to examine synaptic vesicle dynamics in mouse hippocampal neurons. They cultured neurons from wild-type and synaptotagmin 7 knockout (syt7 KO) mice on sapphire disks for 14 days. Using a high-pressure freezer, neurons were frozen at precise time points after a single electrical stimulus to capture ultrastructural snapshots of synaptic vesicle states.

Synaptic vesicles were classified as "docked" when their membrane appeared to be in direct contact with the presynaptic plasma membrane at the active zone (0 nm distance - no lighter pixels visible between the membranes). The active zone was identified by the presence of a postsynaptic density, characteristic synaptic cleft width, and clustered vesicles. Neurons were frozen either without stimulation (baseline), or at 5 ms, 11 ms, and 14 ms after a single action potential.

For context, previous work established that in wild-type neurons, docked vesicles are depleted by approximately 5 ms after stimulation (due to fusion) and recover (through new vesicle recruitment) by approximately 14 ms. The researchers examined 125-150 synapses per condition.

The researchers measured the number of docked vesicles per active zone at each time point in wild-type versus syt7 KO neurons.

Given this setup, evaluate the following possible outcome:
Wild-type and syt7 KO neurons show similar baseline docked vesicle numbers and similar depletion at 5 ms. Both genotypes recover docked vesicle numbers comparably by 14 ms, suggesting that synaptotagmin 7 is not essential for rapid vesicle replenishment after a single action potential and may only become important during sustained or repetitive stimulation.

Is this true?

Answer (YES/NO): NO